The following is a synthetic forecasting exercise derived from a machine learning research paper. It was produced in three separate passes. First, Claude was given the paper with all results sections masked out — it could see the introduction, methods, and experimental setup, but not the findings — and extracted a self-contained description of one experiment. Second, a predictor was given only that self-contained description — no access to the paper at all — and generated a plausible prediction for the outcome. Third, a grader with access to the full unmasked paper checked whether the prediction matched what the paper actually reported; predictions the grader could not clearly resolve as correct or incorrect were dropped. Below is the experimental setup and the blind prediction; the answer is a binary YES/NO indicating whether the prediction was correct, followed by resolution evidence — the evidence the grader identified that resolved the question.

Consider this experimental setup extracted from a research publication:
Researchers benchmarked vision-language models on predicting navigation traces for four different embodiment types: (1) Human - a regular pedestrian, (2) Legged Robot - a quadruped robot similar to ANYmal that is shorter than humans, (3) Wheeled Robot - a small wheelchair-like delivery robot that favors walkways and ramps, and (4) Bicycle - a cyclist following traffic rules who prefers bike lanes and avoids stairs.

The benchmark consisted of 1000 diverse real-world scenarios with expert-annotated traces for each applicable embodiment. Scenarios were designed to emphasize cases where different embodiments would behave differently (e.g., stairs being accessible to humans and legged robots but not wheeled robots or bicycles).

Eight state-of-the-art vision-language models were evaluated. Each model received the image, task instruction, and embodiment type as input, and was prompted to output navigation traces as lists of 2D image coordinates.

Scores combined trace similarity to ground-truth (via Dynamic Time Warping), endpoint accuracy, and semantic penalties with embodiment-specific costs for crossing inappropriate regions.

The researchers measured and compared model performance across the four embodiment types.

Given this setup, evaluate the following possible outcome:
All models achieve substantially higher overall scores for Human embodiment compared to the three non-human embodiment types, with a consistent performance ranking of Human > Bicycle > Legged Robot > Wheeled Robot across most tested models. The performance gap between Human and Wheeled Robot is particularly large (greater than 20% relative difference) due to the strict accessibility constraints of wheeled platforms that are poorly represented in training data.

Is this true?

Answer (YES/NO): NO